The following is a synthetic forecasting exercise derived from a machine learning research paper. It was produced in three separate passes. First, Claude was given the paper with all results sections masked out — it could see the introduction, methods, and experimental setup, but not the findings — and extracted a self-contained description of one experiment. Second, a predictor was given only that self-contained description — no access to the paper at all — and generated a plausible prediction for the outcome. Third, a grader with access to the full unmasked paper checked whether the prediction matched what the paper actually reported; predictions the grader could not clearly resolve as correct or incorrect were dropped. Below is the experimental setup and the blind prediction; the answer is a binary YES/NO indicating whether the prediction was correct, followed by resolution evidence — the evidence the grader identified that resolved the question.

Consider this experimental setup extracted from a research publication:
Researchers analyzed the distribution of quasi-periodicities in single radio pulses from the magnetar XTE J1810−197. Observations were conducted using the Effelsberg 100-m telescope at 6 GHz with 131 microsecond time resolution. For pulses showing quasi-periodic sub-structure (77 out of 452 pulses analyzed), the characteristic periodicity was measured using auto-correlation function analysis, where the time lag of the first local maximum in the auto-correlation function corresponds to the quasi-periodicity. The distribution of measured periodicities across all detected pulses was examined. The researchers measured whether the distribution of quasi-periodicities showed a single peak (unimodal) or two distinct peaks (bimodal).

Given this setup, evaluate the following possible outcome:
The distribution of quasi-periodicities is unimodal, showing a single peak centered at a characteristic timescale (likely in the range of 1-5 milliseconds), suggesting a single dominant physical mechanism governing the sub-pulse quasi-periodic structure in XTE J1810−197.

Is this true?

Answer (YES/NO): NO